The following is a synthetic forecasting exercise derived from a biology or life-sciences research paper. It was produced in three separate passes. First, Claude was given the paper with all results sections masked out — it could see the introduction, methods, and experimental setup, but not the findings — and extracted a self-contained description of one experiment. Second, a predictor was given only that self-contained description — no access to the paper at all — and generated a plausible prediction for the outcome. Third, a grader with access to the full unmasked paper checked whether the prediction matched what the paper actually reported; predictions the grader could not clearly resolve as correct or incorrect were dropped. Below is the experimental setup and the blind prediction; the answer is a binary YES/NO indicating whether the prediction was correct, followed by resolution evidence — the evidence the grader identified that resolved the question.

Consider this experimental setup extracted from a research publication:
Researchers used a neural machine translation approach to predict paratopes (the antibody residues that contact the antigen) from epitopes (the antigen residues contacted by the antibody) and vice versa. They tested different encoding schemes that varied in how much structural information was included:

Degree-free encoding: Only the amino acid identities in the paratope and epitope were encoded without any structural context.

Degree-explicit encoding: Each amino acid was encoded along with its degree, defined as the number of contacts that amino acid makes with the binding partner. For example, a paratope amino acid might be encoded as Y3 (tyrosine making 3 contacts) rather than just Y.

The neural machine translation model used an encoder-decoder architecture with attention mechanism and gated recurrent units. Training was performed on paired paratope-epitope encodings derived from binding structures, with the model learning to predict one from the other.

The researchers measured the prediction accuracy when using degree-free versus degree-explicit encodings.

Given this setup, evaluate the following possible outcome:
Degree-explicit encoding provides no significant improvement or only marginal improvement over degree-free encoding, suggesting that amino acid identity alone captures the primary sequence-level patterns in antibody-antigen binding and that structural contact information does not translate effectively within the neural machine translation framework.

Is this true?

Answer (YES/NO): NO